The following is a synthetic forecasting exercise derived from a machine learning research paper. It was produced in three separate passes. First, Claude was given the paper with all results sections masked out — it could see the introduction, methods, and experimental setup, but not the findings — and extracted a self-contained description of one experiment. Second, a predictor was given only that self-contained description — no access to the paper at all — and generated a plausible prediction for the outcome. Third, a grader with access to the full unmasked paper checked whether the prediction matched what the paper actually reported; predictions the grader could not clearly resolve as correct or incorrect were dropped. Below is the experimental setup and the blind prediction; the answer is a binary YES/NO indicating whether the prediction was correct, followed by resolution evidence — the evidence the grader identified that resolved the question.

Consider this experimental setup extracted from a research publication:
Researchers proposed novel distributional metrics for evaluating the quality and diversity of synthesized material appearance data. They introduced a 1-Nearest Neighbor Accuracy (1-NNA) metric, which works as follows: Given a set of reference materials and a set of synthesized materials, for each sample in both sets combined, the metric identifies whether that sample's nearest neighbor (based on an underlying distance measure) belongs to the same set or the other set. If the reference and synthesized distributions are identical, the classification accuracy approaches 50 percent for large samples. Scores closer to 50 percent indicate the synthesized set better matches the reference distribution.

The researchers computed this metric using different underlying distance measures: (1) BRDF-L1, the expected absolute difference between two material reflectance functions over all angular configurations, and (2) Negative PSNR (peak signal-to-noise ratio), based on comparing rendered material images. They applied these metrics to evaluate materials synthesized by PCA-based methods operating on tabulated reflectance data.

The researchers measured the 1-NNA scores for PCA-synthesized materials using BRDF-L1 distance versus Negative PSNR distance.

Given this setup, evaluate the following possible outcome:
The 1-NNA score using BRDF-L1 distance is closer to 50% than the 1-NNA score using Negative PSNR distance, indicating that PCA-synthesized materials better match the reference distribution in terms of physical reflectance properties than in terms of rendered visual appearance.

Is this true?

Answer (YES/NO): NO